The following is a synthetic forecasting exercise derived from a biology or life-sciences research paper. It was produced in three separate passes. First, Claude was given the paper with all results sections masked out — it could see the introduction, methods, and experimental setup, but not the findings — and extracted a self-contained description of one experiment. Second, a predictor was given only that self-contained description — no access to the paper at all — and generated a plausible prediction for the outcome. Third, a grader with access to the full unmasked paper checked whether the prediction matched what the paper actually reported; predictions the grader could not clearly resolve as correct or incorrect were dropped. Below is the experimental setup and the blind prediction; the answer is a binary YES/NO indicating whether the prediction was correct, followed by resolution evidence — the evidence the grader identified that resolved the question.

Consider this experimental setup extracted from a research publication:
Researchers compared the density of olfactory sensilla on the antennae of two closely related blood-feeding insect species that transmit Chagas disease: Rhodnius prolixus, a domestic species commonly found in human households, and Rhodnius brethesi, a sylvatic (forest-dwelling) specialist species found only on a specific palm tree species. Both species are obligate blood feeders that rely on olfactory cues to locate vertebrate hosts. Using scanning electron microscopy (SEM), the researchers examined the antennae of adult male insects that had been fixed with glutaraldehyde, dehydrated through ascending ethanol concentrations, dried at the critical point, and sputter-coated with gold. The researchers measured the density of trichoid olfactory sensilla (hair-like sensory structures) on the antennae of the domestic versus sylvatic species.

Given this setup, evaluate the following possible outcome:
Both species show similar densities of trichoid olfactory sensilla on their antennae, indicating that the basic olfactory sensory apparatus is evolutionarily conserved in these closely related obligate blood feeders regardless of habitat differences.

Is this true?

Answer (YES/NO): NO